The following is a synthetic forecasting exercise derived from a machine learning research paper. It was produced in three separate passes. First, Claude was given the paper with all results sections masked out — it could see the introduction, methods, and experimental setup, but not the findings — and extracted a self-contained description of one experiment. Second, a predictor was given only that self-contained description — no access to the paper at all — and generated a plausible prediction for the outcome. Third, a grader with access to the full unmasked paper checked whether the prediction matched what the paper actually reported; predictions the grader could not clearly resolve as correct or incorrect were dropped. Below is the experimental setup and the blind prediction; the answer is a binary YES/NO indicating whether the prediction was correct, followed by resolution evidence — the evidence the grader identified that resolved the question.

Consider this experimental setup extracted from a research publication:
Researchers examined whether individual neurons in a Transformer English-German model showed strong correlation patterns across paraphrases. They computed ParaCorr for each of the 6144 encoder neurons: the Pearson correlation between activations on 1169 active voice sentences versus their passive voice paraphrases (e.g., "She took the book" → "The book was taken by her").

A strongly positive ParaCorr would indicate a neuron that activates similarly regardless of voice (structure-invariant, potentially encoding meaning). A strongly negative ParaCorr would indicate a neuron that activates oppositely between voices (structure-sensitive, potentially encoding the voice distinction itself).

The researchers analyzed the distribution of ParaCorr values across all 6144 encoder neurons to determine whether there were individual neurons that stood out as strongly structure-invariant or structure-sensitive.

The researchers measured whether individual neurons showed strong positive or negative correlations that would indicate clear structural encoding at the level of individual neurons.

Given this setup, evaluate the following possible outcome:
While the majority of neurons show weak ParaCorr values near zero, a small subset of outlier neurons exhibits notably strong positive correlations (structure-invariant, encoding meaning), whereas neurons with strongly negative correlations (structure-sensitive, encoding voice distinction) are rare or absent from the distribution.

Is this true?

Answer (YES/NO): NO